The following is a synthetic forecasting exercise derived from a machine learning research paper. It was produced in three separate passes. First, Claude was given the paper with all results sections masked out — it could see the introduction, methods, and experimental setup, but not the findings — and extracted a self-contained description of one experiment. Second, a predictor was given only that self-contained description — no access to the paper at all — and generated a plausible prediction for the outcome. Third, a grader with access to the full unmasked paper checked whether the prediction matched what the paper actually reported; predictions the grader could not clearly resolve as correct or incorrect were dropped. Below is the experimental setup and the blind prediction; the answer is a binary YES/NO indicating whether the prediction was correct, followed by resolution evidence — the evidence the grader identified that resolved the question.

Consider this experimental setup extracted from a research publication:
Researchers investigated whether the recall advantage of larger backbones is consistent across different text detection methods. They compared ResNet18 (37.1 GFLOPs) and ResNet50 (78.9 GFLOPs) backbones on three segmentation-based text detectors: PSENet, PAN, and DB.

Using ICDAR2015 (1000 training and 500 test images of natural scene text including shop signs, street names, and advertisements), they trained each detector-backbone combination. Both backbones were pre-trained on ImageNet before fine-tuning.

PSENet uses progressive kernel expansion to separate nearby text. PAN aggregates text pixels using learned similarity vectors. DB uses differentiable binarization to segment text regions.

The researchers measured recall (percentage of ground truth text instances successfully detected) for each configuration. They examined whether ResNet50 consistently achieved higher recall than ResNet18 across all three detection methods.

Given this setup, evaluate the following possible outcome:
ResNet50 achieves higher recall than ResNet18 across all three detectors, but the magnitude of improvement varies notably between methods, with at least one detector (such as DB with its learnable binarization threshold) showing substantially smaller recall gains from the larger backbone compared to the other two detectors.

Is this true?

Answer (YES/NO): NO